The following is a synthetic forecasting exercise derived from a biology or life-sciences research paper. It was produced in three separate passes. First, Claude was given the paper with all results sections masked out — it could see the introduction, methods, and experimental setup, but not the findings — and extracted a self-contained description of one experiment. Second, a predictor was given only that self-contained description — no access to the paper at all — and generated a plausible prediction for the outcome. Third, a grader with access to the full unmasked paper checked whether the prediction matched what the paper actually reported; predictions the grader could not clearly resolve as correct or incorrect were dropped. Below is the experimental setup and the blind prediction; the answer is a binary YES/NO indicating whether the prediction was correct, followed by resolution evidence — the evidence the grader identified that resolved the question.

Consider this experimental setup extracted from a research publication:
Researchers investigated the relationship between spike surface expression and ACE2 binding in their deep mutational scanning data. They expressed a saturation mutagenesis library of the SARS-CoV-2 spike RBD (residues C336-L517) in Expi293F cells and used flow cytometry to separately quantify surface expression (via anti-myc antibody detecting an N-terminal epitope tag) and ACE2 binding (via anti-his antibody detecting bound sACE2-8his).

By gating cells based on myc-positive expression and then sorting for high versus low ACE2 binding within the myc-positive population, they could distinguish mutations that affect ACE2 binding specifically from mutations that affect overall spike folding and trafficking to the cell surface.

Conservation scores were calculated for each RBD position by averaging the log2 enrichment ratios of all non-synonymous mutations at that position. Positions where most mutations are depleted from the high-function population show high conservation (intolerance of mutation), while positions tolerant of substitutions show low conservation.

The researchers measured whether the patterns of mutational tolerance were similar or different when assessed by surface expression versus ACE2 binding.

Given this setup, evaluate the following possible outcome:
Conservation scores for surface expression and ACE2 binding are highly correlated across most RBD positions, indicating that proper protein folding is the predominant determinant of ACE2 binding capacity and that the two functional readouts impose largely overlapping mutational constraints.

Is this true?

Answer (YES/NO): YES